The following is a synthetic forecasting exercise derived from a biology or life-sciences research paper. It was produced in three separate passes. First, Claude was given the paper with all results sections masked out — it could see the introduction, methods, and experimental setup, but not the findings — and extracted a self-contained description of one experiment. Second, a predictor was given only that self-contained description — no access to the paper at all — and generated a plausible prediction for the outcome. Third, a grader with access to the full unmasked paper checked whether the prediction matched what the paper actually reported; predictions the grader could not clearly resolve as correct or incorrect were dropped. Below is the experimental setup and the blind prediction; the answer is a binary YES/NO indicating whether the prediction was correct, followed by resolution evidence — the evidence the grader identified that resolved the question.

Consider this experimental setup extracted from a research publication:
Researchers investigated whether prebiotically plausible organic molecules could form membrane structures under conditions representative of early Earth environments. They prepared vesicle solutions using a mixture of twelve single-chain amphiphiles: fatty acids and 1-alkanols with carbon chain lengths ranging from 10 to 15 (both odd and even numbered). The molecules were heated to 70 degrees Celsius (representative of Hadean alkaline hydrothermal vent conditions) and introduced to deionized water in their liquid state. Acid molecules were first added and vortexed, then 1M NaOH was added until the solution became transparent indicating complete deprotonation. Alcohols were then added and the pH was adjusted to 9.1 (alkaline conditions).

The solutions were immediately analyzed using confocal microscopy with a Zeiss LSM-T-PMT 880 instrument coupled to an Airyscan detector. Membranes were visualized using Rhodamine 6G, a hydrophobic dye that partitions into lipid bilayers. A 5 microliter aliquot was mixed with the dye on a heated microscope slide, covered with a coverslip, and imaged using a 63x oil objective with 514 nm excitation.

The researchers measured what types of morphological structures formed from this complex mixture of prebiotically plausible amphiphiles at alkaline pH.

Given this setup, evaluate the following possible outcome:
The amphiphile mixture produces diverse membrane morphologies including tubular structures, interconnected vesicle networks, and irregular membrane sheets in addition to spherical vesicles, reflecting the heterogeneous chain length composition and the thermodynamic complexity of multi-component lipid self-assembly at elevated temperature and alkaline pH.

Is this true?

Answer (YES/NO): NO